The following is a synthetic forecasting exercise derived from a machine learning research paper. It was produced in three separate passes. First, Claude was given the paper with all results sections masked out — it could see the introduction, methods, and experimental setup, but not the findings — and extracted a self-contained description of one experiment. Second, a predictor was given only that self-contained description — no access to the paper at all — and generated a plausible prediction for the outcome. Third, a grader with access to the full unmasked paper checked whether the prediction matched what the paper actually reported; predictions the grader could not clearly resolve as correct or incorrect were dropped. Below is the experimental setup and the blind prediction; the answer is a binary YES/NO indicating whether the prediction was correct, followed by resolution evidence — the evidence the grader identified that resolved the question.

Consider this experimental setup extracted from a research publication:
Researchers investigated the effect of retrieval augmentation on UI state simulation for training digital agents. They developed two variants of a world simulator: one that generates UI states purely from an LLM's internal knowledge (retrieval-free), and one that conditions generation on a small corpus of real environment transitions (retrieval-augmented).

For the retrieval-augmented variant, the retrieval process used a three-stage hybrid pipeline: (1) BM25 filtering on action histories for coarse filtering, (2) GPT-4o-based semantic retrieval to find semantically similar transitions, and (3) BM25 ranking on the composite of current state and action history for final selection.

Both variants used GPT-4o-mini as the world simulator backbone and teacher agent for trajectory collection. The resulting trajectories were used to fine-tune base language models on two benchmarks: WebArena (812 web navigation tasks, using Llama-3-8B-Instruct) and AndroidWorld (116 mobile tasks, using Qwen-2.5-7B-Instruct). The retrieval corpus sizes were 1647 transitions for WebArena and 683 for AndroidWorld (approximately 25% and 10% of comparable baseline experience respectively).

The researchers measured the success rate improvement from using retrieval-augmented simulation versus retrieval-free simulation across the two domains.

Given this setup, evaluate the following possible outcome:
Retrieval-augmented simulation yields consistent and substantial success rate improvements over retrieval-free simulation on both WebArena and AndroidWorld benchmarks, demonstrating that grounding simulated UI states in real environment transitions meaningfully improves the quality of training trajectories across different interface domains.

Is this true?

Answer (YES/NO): NO